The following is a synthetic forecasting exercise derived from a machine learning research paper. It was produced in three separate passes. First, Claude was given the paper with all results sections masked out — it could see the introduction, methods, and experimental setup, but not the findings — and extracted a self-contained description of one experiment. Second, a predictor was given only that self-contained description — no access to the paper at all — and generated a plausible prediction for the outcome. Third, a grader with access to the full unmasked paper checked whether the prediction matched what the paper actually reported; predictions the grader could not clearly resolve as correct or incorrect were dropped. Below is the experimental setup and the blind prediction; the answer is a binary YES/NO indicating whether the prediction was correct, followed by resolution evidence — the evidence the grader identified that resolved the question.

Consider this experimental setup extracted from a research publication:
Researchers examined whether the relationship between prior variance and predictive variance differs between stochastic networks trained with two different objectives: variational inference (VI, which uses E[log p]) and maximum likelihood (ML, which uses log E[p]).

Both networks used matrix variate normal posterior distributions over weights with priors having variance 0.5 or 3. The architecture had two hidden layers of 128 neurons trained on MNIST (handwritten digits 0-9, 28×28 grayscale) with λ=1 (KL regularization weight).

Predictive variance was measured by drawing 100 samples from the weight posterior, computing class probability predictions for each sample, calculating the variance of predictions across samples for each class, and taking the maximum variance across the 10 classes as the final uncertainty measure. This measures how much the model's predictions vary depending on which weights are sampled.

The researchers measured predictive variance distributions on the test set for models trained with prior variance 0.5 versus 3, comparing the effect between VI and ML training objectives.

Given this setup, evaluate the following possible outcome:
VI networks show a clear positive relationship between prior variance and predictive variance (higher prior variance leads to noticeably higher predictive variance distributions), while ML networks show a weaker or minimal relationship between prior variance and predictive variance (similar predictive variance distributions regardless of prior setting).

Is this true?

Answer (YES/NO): NO